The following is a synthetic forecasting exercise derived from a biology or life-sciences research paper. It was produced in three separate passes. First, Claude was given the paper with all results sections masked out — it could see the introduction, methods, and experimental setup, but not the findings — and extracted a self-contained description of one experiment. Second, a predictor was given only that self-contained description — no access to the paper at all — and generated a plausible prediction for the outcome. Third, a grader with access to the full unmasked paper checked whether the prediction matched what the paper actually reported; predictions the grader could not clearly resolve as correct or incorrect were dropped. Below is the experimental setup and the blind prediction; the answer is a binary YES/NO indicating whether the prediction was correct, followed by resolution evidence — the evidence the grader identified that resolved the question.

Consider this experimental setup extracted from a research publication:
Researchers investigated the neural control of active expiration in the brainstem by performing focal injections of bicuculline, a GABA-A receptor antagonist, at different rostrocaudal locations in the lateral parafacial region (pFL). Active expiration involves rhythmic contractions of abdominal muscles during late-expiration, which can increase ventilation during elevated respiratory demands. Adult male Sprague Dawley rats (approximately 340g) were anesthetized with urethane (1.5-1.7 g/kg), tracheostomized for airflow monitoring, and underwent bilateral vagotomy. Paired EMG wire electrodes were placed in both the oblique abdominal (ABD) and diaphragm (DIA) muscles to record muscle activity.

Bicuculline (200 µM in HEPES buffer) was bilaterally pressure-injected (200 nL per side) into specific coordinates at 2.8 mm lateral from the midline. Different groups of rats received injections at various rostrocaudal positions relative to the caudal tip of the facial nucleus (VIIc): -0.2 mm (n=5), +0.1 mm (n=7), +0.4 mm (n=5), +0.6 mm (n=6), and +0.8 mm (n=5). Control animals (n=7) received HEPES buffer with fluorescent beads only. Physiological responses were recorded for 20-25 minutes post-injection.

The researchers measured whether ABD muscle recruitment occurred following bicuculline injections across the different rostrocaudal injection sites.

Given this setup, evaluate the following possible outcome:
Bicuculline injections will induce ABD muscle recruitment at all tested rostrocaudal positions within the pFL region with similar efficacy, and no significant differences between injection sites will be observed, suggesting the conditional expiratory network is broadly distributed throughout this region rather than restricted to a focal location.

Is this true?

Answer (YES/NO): NO